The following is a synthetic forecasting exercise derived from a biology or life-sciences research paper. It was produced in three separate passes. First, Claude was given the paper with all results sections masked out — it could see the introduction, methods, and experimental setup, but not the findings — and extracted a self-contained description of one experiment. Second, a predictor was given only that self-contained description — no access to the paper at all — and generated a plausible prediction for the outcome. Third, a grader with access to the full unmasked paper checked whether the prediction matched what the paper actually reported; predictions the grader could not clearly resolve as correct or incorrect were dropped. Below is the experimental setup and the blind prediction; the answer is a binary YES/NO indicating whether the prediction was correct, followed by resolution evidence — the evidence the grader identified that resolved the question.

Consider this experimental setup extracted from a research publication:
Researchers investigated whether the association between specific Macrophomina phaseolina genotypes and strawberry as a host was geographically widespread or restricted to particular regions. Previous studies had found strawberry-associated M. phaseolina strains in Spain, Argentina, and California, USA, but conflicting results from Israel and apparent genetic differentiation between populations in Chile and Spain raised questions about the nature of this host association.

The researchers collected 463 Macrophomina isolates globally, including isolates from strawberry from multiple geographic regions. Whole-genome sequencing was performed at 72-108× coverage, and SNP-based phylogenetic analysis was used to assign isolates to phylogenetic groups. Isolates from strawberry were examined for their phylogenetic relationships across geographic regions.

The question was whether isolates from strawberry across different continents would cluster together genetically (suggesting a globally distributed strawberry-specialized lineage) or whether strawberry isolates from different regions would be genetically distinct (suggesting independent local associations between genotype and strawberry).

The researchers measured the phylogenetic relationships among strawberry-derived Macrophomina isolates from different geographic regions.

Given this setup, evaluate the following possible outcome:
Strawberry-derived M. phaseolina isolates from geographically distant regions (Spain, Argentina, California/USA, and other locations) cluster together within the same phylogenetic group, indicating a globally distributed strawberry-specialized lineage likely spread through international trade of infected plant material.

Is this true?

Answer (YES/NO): NO